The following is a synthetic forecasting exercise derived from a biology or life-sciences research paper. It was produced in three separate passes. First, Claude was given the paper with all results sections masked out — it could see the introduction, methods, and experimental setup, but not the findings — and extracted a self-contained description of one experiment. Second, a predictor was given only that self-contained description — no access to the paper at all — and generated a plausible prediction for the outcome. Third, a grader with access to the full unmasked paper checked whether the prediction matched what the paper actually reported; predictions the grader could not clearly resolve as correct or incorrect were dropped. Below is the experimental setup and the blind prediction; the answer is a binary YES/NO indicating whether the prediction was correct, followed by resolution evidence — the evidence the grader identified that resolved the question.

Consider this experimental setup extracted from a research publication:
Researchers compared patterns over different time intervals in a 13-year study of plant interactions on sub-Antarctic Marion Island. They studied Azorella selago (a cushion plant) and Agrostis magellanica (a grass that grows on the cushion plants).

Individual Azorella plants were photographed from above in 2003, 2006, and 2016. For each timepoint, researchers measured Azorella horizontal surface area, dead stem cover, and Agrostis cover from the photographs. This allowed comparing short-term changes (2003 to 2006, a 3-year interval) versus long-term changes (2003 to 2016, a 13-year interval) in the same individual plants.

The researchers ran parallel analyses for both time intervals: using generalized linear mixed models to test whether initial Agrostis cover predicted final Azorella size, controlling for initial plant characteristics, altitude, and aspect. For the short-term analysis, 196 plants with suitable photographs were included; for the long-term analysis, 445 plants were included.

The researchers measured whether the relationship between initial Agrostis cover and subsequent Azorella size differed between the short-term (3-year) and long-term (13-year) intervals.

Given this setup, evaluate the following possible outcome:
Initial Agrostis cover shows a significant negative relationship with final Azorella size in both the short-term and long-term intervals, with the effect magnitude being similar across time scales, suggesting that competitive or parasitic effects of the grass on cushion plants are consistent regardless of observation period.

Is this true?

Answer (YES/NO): NO